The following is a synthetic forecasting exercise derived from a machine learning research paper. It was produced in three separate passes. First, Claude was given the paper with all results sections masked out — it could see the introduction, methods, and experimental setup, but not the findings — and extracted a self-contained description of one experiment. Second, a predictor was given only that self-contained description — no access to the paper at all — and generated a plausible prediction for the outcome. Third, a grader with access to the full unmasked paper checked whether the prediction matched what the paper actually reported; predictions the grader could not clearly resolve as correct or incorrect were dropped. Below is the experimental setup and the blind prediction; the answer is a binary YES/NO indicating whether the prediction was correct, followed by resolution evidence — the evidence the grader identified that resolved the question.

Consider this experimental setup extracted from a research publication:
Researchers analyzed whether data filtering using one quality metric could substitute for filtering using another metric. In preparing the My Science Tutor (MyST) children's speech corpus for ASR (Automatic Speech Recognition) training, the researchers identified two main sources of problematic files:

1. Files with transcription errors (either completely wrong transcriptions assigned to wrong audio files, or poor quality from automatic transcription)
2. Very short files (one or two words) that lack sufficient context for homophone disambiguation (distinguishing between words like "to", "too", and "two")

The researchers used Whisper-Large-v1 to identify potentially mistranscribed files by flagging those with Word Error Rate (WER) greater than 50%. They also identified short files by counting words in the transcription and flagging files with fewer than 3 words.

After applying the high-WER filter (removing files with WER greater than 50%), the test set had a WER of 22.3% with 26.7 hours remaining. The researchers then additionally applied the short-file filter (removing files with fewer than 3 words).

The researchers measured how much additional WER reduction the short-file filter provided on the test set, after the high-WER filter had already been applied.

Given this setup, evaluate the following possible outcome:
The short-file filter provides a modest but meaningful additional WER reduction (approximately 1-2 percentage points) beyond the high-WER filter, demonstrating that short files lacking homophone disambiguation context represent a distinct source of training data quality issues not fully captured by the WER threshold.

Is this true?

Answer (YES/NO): NO